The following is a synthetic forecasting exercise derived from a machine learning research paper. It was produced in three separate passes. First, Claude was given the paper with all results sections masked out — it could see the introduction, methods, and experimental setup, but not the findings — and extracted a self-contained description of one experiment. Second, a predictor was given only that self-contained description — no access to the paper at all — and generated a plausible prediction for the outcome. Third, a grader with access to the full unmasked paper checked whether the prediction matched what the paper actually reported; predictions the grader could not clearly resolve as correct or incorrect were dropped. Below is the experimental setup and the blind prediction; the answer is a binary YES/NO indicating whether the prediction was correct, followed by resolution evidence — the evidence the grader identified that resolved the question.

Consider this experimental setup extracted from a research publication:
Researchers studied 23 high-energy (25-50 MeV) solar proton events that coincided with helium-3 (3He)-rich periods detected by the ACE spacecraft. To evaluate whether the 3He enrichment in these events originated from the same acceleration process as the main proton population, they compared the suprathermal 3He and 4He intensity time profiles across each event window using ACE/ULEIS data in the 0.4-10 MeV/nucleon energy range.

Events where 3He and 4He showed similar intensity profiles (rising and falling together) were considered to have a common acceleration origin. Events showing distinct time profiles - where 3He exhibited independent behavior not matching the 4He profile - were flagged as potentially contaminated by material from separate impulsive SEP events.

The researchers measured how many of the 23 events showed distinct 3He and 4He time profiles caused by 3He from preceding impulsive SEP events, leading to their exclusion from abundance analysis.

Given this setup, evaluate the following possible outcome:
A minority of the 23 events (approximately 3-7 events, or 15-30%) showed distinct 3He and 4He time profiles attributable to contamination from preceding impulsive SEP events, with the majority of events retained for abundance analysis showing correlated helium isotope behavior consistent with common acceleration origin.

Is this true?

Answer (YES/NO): YES